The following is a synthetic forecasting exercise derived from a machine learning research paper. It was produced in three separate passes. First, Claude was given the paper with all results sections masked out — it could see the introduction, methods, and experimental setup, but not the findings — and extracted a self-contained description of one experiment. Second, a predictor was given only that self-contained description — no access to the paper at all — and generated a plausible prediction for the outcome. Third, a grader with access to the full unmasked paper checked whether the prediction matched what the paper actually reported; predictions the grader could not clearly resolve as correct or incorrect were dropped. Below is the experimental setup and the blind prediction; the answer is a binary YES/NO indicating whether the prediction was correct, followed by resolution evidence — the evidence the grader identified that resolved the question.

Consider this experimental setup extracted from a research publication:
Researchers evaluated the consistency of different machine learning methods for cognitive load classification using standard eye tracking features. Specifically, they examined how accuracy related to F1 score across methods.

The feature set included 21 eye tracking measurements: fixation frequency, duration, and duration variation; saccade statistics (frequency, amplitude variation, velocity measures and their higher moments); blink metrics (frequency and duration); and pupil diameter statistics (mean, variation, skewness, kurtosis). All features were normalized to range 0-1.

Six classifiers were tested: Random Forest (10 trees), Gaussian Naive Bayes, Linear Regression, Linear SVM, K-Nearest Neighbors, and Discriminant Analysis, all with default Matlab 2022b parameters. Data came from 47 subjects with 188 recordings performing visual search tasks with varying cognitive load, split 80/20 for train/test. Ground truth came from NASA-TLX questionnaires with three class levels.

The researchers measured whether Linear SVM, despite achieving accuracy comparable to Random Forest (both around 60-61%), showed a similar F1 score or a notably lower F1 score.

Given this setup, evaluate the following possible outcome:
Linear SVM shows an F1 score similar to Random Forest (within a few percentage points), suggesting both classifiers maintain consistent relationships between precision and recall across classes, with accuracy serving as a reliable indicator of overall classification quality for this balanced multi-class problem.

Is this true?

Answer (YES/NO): NO